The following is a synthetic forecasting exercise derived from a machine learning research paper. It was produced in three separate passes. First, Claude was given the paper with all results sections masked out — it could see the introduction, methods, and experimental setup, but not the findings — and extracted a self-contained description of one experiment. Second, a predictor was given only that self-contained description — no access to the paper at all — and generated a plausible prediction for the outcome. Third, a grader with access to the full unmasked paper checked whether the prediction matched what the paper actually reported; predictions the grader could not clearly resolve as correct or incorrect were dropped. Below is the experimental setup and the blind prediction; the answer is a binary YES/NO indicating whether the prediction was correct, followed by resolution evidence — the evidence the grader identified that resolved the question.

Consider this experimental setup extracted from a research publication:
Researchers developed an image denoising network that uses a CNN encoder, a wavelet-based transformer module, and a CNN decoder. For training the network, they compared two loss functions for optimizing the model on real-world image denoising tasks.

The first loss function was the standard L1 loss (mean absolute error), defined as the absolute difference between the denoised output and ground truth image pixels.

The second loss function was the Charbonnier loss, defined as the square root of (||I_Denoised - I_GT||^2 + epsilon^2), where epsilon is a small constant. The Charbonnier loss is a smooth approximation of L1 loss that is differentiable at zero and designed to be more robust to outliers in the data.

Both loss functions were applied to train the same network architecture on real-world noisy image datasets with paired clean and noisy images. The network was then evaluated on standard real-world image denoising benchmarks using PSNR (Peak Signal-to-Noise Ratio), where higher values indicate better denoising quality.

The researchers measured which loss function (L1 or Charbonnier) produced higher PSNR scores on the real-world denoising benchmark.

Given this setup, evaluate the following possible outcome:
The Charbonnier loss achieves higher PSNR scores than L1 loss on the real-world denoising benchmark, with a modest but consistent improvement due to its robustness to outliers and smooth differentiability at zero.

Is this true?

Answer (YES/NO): YES